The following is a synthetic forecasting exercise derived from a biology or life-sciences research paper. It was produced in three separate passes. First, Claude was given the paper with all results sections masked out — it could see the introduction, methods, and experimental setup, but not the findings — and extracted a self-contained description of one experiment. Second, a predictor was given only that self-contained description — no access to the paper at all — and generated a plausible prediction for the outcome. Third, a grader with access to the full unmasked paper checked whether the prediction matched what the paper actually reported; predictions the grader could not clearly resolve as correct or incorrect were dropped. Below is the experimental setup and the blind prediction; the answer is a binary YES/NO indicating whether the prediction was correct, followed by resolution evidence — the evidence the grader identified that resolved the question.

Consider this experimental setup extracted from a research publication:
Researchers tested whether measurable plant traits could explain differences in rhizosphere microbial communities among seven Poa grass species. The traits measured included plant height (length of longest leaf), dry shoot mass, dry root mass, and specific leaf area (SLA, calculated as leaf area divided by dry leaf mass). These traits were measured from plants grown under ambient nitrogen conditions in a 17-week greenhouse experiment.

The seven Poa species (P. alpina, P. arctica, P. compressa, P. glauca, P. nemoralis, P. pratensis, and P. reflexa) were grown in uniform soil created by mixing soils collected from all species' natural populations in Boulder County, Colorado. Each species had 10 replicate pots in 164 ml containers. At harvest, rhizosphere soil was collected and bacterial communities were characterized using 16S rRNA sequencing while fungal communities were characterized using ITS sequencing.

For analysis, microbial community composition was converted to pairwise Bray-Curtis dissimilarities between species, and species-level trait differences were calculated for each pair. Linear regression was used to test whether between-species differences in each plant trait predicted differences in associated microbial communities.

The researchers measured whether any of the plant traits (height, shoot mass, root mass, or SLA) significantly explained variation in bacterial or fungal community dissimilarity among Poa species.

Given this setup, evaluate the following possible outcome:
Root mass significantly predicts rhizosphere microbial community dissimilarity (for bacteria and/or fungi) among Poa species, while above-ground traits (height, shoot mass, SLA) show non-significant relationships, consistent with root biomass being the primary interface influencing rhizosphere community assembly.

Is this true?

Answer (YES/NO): NO